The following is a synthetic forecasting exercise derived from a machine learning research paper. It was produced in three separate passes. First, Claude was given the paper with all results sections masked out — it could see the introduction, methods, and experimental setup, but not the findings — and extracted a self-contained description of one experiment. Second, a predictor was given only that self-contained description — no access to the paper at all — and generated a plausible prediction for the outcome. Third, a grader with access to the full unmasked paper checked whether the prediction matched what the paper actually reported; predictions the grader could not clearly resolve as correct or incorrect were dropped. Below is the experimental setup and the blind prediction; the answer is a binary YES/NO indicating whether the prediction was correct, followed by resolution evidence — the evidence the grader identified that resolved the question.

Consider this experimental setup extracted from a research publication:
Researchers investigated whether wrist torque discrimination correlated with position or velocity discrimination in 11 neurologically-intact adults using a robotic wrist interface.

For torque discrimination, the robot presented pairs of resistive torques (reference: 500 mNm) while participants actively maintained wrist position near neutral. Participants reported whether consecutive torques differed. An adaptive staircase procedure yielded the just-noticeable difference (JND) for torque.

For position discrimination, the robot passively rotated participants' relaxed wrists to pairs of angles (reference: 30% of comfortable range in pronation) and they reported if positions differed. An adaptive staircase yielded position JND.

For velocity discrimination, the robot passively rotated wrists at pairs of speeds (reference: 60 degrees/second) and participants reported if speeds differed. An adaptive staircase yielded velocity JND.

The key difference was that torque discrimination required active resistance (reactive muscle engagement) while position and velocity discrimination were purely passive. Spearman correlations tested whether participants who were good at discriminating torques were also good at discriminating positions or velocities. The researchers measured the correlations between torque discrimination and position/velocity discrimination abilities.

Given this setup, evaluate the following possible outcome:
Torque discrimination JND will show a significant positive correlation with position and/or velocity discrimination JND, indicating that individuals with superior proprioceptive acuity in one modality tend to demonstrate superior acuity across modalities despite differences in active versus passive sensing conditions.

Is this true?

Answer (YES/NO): NO